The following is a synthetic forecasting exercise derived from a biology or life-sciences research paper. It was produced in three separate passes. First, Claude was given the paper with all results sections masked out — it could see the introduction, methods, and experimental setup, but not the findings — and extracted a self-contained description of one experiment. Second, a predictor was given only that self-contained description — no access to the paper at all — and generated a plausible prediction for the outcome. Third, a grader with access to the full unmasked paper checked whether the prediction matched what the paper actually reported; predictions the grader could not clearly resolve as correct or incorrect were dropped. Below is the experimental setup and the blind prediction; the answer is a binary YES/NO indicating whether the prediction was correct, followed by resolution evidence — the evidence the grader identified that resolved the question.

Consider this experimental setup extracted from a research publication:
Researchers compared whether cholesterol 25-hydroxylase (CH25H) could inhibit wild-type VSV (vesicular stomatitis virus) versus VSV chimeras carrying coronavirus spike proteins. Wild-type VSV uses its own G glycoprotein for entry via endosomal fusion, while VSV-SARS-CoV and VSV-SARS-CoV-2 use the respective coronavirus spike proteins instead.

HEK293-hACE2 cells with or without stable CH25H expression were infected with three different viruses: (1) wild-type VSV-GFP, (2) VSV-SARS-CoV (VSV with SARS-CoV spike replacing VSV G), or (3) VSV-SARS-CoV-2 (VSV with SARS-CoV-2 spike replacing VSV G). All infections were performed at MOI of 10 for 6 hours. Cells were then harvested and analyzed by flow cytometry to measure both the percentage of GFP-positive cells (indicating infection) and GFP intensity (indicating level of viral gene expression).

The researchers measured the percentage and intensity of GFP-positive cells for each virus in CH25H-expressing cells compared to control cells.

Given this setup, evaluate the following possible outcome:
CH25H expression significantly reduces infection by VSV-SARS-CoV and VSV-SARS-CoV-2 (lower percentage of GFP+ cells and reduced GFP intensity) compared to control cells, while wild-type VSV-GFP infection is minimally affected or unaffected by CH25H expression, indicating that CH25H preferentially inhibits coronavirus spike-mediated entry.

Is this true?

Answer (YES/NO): YES